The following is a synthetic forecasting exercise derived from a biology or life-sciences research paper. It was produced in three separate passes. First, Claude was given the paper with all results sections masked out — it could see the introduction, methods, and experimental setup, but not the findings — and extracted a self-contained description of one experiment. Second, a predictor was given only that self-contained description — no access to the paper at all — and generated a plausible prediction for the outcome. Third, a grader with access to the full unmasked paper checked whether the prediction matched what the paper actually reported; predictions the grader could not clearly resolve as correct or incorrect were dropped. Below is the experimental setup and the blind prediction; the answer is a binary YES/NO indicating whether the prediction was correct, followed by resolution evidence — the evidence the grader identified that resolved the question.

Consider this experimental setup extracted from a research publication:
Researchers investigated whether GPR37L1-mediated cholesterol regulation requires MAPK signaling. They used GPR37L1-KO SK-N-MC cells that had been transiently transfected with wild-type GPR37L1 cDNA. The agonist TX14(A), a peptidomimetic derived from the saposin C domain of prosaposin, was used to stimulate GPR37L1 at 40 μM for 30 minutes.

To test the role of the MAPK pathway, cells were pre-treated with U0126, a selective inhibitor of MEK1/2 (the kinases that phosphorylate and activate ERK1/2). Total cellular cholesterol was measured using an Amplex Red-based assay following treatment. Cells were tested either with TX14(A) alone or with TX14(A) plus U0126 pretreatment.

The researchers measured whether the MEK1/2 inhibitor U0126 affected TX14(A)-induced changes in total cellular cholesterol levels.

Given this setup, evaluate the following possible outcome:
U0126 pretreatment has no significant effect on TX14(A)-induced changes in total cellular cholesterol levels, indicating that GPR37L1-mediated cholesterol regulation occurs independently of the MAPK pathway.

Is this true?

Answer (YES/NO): NO